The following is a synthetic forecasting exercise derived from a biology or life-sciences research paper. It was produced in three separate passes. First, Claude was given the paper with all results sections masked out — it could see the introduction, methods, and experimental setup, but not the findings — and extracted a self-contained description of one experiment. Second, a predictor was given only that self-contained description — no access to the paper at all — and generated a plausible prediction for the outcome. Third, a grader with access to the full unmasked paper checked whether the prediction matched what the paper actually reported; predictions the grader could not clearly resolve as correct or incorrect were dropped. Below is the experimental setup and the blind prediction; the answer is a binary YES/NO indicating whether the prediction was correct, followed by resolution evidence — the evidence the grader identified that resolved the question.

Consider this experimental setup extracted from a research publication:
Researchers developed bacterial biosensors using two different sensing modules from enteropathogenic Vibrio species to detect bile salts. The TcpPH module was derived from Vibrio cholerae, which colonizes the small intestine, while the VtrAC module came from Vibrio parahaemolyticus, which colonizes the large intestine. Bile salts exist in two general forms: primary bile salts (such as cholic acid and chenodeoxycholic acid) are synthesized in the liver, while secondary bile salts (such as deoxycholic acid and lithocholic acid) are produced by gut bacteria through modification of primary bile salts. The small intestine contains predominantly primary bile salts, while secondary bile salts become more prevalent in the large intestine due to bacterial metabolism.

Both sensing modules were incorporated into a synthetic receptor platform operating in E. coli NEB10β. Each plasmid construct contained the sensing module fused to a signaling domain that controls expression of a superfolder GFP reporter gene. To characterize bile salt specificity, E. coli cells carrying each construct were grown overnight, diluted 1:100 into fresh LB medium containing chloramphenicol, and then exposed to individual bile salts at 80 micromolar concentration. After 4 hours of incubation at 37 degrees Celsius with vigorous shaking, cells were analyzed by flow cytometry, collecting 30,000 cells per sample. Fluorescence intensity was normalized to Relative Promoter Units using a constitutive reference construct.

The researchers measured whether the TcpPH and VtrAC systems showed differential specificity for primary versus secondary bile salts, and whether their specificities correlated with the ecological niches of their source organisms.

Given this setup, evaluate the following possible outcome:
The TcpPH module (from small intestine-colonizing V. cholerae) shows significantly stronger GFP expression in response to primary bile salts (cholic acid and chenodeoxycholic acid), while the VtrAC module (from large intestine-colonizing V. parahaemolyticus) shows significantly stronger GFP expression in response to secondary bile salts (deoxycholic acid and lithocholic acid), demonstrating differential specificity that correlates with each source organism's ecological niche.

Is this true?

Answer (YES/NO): NO